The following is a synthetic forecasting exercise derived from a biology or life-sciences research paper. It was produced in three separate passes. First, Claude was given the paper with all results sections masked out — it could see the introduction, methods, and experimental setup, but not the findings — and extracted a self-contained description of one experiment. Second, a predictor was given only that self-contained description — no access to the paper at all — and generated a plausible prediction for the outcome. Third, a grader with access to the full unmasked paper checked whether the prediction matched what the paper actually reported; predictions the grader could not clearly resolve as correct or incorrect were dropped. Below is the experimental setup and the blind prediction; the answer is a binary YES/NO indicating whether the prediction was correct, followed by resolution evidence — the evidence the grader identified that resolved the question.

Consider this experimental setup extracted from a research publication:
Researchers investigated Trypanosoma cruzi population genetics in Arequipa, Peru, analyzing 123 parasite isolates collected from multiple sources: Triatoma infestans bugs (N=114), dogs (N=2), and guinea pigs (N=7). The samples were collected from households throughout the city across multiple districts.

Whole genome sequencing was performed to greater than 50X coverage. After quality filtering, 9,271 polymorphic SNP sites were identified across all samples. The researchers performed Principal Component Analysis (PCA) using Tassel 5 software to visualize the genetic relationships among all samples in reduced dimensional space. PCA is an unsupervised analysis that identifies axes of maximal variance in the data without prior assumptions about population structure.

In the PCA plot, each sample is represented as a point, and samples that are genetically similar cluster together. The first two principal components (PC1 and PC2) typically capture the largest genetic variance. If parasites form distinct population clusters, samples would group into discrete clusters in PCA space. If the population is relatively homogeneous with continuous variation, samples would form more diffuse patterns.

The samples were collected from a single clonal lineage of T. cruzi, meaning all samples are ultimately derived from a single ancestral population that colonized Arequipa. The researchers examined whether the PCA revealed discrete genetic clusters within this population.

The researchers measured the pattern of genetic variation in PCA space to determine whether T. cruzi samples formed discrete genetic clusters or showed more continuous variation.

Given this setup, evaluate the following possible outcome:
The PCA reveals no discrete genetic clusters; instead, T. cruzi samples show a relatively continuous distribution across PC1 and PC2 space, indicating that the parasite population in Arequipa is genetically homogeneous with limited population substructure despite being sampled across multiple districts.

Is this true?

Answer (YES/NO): NO